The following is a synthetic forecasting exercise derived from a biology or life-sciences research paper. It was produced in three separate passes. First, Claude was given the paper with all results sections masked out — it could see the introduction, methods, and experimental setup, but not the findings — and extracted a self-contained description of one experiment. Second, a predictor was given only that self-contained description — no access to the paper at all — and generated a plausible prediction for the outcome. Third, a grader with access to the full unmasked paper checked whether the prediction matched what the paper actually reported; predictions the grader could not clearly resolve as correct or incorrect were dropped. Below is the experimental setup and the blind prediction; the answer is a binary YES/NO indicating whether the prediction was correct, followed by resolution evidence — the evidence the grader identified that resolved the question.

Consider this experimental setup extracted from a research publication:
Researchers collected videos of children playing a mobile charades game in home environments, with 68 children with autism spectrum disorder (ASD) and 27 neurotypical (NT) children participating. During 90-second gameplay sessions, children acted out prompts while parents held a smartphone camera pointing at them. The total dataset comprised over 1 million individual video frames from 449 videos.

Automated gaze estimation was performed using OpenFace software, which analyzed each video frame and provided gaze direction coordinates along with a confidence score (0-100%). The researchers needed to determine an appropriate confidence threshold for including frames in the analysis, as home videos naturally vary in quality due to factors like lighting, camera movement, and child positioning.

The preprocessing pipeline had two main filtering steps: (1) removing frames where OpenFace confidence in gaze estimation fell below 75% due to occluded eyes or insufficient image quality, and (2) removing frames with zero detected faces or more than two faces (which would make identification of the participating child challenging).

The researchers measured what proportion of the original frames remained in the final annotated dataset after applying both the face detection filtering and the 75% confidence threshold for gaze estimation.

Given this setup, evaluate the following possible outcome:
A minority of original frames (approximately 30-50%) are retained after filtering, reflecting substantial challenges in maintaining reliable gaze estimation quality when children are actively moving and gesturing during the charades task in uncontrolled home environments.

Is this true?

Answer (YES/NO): NO